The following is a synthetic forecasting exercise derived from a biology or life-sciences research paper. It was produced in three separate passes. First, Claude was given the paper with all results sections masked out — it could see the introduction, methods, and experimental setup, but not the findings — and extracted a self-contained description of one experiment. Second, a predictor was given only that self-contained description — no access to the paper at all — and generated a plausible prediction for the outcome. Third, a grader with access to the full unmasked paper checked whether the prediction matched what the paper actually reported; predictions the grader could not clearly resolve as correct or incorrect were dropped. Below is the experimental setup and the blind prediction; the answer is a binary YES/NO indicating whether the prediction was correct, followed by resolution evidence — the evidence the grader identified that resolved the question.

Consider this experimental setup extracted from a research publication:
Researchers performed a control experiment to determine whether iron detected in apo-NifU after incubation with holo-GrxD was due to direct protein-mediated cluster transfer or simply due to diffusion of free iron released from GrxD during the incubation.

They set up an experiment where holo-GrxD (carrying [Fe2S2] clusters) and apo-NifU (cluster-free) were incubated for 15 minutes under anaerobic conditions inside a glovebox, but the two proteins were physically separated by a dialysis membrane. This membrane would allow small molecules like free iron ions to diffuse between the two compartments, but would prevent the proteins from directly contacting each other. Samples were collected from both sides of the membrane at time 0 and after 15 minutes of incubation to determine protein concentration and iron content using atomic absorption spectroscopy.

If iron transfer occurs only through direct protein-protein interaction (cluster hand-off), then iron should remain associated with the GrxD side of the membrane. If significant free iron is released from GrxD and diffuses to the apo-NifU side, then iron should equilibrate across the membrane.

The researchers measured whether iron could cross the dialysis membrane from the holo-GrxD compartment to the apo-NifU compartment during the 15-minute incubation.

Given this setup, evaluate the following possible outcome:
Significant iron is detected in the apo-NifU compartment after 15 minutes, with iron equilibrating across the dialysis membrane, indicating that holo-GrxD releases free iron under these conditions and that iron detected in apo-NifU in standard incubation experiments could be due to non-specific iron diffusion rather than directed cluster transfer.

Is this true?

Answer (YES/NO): NO